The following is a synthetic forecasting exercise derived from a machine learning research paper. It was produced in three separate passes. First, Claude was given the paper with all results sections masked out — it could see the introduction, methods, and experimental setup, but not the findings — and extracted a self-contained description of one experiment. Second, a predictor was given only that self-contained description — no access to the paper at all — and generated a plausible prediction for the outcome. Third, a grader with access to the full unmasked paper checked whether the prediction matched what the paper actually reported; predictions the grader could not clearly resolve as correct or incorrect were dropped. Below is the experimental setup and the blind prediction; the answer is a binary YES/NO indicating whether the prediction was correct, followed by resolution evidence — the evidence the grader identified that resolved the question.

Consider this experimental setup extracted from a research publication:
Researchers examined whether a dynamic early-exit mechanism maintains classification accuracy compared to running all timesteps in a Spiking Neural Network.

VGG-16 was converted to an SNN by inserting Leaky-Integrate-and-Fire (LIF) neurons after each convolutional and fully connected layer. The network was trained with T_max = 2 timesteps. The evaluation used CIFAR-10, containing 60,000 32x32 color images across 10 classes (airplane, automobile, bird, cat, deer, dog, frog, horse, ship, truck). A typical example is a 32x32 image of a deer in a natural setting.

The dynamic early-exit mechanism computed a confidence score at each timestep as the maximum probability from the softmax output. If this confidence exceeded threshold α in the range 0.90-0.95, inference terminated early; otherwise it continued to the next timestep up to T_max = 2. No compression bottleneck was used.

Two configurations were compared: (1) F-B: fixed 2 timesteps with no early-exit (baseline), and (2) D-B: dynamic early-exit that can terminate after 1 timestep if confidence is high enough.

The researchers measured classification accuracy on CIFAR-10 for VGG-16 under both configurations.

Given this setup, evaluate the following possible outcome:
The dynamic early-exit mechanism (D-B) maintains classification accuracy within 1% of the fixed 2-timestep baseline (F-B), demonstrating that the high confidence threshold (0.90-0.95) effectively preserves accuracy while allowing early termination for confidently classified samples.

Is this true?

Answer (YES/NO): YES